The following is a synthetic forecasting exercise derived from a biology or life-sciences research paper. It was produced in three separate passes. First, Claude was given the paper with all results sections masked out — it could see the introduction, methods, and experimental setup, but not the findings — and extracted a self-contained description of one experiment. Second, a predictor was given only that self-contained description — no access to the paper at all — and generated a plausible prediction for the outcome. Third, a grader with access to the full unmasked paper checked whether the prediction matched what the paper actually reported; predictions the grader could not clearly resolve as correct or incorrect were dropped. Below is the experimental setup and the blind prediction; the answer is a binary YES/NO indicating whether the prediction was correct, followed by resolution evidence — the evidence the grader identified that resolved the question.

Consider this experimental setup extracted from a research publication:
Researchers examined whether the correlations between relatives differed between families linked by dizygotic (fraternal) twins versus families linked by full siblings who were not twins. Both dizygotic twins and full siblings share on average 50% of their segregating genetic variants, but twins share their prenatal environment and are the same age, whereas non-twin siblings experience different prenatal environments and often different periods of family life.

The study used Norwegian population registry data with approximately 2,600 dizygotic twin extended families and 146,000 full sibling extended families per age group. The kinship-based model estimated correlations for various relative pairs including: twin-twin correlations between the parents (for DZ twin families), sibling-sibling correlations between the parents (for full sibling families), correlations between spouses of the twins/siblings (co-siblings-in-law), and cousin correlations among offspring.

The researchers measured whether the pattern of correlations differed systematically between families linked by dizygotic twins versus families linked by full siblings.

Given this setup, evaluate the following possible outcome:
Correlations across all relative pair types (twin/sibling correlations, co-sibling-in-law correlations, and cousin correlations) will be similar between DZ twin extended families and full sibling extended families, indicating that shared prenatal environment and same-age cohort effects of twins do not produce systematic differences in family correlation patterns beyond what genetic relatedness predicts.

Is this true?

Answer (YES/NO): YES